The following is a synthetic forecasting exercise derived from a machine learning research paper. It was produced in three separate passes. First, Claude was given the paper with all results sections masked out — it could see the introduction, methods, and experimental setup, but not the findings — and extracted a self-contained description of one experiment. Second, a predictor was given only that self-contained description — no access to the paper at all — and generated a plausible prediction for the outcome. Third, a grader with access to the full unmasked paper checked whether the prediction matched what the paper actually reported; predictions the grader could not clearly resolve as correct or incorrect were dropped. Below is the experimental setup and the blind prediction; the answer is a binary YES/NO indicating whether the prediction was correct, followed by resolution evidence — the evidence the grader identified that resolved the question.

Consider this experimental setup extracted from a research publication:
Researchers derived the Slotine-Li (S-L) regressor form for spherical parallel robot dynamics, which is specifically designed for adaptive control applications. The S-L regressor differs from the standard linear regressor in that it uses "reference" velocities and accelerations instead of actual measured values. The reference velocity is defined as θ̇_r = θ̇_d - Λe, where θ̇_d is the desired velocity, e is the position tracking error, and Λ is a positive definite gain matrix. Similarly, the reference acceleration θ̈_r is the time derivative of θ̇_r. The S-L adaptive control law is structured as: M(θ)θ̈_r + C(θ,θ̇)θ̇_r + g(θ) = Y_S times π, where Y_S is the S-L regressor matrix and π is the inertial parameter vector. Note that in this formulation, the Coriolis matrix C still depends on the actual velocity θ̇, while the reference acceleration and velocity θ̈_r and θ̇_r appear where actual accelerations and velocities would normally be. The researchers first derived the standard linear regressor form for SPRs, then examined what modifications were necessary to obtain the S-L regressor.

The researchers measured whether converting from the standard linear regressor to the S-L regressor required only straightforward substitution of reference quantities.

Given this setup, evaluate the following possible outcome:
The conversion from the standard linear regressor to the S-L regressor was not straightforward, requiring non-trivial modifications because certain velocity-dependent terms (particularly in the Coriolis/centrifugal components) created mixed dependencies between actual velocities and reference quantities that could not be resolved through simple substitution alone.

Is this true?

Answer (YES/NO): NO